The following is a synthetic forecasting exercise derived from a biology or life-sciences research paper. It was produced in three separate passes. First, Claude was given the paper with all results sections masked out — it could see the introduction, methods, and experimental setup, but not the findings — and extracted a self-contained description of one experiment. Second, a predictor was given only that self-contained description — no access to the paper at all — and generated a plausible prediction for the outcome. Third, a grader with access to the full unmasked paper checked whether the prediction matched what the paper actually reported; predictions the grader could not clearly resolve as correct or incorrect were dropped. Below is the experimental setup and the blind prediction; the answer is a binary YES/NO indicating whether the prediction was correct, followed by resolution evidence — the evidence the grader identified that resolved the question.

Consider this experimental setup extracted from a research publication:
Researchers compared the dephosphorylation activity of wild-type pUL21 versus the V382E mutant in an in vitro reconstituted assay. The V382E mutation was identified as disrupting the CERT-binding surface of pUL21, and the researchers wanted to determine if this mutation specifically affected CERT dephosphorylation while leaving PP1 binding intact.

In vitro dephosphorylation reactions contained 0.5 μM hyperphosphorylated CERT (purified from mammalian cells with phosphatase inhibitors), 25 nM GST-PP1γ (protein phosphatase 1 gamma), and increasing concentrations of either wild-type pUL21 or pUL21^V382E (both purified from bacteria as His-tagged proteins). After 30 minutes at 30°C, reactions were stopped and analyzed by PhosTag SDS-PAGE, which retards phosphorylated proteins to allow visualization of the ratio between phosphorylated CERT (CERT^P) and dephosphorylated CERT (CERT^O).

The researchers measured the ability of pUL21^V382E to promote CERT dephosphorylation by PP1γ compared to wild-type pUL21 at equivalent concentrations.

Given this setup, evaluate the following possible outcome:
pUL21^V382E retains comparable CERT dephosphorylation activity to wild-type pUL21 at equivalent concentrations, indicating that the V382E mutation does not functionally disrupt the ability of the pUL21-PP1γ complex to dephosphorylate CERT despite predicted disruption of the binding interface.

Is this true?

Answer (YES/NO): NO